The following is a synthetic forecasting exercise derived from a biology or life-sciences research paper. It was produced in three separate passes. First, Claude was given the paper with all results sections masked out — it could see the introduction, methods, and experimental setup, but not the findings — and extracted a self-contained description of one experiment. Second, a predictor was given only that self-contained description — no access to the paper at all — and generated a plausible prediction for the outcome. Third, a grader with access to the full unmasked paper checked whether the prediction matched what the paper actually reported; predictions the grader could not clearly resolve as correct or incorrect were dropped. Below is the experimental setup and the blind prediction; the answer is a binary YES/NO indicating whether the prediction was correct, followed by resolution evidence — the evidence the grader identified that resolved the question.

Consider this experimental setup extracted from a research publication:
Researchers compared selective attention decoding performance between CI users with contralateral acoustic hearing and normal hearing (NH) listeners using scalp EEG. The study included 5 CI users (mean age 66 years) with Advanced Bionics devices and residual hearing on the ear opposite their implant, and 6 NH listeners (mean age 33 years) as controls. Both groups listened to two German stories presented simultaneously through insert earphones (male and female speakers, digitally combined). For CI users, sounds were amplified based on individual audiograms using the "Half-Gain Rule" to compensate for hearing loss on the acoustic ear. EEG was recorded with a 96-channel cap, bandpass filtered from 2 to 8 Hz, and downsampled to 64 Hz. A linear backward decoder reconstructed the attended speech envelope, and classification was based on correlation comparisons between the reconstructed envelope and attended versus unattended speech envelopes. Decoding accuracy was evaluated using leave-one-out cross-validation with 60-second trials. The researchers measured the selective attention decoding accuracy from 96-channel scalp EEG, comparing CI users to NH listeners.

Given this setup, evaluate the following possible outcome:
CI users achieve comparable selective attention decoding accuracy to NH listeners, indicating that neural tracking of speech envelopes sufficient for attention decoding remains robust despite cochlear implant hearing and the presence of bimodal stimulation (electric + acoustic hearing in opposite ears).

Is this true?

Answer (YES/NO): YES